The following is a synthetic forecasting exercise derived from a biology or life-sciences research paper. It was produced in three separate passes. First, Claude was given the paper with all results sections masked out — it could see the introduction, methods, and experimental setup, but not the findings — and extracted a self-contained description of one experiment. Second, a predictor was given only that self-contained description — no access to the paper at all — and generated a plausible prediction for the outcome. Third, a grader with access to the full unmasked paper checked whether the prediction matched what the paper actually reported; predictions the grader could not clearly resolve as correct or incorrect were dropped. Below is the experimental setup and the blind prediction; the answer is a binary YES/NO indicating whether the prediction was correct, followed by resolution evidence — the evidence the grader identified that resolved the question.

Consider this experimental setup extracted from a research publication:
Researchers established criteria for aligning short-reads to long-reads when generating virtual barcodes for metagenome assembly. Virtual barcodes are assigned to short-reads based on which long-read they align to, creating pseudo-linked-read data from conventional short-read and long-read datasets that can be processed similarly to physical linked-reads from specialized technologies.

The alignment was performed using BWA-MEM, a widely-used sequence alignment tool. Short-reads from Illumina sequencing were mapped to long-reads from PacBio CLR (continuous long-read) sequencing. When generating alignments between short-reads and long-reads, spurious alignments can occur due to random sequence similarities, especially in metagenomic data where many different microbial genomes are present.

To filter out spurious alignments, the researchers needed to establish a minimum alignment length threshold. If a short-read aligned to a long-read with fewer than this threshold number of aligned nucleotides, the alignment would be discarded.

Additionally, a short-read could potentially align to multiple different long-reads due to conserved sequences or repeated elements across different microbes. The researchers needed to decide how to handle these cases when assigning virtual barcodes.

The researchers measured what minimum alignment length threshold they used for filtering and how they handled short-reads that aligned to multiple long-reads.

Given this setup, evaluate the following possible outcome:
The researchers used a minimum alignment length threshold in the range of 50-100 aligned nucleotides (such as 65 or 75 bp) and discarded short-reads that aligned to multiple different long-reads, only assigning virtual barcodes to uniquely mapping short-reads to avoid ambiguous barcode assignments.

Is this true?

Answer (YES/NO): NO